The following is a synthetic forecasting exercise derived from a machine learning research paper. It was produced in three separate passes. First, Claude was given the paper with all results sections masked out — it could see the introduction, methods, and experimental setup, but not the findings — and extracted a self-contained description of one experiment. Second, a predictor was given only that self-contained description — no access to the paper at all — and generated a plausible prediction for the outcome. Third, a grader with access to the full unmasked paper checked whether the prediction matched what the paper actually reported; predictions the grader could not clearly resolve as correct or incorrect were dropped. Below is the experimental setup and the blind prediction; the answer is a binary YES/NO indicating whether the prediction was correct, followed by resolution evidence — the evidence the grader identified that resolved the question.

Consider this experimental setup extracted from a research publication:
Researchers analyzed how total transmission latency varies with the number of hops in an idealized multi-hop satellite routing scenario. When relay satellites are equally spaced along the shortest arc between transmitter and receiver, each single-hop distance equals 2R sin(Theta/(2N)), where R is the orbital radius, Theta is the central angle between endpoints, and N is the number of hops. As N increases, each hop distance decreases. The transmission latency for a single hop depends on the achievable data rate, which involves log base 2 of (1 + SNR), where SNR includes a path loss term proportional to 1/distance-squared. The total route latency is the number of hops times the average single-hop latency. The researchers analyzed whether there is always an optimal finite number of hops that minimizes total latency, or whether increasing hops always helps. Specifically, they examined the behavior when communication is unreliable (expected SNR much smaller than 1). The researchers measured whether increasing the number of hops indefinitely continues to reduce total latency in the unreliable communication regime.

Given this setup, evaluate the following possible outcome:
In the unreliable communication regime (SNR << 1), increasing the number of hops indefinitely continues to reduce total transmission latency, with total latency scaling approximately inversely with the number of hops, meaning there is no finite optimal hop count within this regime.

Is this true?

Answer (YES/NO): YES